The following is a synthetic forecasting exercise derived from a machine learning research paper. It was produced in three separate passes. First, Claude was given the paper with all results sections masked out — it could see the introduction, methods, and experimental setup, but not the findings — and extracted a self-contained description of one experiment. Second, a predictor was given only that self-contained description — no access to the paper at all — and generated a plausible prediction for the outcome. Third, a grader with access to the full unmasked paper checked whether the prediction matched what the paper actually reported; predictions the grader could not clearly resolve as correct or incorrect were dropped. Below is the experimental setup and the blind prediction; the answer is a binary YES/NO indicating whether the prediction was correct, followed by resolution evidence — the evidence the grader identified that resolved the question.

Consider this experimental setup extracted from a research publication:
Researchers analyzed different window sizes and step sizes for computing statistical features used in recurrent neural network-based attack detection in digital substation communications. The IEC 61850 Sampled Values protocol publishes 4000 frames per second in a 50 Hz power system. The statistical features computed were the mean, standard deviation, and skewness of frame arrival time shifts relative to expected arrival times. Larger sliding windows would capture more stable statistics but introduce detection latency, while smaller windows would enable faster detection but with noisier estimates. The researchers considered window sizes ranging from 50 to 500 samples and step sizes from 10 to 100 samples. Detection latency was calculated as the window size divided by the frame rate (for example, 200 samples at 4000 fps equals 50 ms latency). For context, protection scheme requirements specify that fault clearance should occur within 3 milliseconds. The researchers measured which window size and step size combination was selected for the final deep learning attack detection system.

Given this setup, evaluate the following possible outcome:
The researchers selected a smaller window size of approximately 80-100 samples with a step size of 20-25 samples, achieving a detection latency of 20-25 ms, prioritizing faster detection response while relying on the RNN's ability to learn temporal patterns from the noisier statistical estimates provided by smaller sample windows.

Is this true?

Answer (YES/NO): NO